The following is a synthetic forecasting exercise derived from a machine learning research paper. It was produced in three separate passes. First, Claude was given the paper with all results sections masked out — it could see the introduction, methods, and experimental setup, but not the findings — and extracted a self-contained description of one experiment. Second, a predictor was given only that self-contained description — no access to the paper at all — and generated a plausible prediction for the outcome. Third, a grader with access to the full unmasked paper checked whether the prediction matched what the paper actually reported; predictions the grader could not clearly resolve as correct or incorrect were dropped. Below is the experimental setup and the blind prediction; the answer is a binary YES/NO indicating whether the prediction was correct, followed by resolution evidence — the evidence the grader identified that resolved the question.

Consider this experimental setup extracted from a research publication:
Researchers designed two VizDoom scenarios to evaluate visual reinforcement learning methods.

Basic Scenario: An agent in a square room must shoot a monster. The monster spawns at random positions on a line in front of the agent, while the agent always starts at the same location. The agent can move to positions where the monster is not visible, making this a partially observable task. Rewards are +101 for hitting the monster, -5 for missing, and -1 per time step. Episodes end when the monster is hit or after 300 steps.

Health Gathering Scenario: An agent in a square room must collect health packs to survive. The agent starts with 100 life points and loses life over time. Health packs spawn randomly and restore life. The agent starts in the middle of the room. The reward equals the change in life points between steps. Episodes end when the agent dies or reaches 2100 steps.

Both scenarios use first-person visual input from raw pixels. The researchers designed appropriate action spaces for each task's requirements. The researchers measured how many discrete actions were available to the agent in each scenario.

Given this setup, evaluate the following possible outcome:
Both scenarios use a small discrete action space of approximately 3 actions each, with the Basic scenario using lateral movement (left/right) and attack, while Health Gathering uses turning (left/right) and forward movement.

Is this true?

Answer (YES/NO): NO